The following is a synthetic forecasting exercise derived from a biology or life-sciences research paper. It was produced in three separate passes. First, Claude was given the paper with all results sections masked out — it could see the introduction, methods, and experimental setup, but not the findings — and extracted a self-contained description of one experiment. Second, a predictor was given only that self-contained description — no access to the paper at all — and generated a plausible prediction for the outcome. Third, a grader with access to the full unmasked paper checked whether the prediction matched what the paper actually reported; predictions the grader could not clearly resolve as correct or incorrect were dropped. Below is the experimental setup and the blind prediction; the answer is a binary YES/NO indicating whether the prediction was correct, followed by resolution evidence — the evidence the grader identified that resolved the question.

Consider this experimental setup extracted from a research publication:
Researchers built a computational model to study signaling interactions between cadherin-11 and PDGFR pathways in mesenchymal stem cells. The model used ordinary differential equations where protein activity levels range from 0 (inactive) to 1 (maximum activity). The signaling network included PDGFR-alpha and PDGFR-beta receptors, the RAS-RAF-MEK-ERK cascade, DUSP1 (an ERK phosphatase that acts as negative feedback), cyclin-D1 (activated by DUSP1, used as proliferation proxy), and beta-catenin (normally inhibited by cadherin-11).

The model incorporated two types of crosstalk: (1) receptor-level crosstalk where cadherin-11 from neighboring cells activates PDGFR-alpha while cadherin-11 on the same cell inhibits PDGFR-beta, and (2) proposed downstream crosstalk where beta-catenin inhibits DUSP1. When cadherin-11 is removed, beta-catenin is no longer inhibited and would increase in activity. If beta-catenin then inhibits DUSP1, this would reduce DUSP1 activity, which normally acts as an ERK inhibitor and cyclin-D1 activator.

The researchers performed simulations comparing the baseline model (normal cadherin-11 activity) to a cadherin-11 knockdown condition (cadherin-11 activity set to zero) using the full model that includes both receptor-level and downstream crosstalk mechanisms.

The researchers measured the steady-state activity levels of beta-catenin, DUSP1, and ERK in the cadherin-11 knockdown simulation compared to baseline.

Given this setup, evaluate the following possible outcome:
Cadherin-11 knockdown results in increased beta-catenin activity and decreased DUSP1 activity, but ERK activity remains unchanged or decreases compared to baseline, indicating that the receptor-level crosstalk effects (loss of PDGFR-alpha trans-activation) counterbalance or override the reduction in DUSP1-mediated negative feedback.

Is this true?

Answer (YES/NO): NO